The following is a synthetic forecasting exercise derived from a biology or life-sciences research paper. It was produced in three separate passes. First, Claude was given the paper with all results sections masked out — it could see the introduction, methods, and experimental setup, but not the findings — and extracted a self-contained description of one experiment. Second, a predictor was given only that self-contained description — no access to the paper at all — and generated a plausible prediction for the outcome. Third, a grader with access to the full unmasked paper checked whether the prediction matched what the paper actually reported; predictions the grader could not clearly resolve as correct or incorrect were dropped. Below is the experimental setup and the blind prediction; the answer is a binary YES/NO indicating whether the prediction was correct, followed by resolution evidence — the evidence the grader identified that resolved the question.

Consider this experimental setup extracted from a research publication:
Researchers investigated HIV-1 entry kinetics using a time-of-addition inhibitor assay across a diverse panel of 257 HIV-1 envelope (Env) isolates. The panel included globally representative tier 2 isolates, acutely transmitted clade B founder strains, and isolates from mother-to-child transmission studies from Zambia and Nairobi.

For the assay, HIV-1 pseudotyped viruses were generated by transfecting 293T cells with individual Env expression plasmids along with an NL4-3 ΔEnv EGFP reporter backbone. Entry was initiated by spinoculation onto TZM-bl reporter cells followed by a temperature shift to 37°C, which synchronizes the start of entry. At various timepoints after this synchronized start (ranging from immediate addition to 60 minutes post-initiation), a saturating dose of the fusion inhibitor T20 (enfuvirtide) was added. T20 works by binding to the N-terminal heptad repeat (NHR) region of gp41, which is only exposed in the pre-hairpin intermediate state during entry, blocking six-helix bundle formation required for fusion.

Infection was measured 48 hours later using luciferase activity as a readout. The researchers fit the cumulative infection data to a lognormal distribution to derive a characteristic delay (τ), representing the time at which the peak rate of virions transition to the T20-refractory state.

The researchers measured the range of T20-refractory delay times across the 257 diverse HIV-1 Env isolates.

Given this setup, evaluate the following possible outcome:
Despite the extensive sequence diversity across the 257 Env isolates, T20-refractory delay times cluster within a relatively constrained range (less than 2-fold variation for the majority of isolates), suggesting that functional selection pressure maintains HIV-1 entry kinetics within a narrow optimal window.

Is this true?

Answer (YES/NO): NO